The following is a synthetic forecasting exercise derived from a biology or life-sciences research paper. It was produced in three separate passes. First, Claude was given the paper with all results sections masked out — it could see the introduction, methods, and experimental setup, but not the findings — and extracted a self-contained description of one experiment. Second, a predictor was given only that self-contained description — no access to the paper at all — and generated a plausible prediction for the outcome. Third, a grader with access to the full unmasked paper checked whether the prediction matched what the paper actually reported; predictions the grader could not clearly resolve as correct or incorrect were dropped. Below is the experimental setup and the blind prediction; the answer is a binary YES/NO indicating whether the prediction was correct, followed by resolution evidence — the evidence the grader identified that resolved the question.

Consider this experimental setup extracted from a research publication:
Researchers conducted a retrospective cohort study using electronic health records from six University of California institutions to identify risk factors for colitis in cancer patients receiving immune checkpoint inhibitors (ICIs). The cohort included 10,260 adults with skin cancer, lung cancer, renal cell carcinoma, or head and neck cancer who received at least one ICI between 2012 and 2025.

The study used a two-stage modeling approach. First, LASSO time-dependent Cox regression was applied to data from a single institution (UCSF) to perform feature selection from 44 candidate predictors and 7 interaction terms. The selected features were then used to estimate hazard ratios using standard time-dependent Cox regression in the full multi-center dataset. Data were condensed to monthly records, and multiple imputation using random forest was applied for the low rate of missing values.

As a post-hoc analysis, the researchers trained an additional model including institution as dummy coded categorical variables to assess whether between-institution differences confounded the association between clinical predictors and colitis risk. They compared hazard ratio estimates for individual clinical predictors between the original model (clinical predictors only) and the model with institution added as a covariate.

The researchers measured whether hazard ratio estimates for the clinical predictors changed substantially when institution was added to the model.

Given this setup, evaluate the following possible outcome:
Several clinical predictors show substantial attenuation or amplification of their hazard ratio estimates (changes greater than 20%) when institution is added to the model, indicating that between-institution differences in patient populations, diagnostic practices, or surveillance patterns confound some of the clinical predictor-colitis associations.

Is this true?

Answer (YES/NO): NO